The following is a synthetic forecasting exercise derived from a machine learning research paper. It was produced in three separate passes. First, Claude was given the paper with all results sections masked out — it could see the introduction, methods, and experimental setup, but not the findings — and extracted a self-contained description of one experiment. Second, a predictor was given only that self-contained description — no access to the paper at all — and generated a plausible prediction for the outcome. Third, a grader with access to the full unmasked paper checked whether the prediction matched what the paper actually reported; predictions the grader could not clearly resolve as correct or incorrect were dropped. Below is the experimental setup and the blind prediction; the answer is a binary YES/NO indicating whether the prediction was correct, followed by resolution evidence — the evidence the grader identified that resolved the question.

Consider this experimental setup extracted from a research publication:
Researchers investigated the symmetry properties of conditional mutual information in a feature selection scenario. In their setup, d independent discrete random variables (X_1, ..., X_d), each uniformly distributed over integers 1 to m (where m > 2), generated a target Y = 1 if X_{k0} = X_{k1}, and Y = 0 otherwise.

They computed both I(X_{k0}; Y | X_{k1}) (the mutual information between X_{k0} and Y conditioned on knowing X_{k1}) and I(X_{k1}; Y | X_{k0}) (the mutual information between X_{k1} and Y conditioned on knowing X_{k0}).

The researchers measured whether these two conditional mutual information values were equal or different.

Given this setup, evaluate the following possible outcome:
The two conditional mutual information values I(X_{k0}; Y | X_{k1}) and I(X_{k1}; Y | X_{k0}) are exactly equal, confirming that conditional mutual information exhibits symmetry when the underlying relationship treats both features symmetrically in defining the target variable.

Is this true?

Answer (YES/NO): YES